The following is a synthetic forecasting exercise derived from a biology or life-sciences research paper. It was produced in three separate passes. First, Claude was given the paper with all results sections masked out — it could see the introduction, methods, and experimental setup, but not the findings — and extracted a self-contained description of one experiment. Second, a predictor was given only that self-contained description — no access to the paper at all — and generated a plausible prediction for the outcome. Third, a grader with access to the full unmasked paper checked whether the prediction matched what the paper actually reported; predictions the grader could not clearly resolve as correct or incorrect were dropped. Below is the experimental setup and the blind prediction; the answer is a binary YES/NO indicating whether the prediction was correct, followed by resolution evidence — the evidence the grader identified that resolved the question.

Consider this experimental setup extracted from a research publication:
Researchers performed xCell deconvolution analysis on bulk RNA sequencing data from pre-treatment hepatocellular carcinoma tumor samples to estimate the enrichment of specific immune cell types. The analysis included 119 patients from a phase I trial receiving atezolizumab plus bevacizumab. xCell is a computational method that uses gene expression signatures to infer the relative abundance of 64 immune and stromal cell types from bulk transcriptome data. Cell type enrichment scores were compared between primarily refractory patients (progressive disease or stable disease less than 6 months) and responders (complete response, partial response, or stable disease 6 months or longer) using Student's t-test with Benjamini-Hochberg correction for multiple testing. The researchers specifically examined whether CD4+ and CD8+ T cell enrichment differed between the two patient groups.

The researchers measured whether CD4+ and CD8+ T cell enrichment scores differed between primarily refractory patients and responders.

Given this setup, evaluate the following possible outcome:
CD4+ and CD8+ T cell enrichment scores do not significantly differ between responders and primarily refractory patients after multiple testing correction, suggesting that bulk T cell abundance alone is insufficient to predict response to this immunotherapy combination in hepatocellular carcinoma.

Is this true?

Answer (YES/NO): NO